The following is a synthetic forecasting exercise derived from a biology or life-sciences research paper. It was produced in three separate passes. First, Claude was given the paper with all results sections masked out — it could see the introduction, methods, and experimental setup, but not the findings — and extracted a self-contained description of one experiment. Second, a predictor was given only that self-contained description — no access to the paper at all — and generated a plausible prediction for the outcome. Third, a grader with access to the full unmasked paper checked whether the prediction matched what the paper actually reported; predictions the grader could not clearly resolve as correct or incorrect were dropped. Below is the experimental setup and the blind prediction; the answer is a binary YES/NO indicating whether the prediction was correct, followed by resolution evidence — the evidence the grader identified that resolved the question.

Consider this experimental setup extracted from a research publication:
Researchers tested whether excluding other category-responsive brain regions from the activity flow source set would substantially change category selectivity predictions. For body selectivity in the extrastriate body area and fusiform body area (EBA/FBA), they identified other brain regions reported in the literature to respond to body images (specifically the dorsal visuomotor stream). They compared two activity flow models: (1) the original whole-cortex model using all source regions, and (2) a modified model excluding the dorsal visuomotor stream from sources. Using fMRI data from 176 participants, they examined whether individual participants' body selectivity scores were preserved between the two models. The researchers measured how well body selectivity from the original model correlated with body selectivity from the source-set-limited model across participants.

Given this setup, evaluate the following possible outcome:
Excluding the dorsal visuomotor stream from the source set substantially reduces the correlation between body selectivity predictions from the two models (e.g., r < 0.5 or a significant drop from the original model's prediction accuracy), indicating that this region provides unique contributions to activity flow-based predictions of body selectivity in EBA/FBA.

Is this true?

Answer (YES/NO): NO